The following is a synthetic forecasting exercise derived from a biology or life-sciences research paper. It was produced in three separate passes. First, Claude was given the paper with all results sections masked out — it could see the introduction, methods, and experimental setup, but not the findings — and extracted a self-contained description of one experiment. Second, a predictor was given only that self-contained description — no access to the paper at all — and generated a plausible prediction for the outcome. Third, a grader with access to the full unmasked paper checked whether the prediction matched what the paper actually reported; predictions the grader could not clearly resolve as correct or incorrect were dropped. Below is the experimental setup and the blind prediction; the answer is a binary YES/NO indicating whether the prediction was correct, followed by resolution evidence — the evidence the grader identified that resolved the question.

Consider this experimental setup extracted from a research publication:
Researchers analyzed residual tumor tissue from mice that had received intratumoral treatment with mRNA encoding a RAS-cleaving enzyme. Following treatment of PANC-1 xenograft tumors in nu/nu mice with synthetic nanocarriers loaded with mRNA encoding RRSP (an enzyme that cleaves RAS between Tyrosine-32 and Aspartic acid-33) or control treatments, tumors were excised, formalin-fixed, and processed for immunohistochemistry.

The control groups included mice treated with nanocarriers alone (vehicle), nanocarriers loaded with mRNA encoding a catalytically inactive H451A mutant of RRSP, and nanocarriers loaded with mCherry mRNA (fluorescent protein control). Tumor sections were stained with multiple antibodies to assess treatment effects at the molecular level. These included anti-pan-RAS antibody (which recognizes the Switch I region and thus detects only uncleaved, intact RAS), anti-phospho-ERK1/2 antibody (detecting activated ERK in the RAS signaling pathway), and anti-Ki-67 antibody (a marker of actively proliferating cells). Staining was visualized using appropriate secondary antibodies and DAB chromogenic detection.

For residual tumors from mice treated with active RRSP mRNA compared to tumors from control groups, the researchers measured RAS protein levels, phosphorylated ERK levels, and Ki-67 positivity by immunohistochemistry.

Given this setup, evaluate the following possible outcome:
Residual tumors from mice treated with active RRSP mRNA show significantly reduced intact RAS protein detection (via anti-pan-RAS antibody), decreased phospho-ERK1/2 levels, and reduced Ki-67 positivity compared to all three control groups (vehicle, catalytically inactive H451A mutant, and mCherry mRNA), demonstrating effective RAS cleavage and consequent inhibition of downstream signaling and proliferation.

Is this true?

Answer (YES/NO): NO